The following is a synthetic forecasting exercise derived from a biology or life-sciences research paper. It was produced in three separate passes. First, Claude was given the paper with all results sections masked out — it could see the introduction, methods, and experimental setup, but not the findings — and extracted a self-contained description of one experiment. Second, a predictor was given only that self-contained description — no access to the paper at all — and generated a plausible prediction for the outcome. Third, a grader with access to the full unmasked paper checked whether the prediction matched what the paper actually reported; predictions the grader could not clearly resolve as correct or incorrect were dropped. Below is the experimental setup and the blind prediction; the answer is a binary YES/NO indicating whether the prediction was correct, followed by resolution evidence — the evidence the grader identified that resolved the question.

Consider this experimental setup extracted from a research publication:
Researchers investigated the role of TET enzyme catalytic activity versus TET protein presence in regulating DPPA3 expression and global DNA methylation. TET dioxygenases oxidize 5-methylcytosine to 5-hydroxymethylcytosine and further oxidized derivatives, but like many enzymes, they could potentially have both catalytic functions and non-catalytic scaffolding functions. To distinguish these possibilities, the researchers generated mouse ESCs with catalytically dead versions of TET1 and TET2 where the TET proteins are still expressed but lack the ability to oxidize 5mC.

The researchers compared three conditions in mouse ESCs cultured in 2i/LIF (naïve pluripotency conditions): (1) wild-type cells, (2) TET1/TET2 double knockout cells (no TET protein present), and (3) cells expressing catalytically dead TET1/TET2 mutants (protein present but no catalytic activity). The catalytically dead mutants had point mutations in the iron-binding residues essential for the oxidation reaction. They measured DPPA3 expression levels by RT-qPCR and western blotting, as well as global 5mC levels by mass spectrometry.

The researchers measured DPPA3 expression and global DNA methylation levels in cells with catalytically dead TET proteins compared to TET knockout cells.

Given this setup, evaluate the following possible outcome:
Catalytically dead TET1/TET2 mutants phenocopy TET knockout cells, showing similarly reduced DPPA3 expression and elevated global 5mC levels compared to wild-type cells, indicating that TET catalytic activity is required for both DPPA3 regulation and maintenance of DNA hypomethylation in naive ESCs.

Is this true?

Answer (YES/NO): YES